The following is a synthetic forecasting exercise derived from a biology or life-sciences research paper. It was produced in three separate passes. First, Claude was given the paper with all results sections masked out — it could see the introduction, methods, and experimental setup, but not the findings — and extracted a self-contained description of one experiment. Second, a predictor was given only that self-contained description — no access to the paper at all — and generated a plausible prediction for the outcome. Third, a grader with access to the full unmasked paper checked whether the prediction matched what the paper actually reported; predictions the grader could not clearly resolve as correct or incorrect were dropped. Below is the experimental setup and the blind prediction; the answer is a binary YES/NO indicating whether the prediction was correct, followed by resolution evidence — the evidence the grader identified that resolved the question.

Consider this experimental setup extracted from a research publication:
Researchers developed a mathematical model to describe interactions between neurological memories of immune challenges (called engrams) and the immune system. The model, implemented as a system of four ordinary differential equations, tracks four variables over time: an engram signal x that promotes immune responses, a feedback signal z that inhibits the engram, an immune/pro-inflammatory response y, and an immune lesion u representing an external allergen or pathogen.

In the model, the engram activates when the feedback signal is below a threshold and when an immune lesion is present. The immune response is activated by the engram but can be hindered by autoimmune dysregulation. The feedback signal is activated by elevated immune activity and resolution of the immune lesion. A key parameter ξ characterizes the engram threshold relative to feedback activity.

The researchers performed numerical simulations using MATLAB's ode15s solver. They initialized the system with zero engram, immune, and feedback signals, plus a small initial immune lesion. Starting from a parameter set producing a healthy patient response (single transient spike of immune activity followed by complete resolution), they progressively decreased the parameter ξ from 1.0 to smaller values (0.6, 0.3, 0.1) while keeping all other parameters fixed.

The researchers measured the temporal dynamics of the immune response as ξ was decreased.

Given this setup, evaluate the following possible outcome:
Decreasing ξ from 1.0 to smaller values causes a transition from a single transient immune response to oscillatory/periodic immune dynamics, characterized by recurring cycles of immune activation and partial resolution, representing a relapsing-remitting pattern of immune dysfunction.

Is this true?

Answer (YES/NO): YES